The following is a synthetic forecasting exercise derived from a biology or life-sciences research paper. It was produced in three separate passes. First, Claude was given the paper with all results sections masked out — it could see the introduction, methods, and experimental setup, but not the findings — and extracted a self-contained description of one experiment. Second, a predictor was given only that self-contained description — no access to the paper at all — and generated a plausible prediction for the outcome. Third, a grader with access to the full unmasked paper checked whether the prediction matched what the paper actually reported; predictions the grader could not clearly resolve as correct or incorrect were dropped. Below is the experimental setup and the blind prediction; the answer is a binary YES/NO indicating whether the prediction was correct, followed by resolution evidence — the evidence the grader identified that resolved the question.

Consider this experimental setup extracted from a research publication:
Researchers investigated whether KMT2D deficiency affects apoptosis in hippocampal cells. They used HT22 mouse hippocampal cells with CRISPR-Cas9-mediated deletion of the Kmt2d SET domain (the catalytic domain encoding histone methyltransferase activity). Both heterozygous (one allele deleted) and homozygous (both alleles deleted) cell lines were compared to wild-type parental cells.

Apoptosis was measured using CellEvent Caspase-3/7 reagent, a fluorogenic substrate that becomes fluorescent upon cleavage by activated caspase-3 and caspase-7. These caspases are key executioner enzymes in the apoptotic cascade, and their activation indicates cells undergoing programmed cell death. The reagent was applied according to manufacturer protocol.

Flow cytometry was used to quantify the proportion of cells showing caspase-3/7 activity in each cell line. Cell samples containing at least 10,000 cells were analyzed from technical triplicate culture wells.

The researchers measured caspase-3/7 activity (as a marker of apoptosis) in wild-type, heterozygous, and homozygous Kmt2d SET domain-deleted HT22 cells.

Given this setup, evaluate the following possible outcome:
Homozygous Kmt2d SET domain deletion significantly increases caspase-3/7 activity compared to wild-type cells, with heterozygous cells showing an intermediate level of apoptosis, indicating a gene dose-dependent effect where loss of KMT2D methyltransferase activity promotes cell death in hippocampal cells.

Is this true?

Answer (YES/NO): YES